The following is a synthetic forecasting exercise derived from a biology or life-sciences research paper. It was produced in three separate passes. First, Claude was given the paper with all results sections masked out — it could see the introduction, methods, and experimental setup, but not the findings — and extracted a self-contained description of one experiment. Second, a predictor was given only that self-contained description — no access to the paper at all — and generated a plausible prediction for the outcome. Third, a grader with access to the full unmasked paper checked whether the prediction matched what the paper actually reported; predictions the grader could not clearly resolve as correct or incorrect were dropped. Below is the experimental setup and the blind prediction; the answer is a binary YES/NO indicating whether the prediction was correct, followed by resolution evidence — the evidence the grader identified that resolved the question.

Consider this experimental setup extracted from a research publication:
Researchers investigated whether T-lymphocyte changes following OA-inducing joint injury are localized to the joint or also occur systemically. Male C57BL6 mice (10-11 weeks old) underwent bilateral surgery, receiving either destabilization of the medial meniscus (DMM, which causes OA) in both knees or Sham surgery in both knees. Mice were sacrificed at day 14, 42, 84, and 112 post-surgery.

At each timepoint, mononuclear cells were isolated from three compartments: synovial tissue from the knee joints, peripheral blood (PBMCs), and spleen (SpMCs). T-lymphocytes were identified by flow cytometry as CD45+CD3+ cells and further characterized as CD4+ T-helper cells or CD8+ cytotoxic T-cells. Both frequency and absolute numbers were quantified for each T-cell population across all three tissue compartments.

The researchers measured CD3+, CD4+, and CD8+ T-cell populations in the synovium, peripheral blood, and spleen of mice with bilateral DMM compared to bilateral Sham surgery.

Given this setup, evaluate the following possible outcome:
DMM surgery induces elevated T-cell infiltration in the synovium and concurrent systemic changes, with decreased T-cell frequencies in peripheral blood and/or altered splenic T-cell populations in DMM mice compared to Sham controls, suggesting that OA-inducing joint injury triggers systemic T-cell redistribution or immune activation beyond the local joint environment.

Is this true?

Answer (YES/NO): NO